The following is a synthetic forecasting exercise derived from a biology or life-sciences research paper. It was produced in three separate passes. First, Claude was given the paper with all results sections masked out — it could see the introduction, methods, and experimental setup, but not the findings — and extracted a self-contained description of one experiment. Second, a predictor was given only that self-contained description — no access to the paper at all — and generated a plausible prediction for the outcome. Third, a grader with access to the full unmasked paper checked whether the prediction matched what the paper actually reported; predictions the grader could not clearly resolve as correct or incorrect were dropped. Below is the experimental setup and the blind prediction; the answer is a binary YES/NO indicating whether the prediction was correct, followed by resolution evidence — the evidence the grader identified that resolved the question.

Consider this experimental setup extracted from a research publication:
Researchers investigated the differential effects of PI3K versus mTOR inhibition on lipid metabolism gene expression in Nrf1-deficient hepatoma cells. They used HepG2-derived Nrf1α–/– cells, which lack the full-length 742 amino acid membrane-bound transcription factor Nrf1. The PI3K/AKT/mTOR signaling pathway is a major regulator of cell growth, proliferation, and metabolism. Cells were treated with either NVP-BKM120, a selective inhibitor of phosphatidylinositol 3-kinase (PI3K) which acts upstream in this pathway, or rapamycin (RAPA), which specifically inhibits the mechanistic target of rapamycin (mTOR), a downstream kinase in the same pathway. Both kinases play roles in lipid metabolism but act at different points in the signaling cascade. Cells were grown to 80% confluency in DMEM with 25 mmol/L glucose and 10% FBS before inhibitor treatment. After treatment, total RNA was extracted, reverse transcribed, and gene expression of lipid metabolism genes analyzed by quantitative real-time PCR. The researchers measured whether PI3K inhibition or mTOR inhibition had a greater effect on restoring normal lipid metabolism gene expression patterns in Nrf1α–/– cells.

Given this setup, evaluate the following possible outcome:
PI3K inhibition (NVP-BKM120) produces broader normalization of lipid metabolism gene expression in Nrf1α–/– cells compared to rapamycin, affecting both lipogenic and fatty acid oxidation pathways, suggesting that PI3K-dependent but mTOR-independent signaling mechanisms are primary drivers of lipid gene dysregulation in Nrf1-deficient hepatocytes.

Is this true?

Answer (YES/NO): NO